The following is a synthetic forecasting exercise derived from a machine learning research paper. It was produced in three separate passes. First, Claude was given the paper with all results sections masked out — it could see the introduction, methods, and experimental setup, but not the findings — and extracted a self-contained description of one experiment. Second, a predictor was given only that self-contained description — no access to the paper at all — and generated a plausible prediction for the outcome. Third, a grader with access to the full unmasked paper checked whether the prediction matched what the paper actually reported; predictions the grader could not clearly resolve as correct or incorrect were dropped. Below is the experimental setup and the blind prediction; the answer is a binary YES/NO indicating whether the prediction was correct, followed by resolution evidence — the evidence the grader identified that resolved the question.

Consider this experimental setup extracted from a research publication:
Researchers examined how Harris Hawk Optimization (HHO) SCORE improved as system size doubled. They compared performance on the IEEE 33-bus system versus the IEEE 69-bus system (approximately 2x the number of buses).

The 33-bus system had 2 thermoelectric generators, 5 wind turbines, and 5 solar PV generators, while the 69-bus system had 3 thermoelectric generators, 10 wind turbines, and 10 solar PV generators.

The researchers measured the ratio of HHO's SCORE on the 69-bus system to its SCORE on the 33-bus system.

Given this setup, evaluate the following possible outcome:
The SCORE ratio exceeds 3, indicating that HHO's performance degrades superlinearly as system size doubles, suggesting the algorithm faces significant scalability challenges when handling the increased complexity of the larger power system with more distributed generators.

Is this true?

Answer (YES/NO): NO